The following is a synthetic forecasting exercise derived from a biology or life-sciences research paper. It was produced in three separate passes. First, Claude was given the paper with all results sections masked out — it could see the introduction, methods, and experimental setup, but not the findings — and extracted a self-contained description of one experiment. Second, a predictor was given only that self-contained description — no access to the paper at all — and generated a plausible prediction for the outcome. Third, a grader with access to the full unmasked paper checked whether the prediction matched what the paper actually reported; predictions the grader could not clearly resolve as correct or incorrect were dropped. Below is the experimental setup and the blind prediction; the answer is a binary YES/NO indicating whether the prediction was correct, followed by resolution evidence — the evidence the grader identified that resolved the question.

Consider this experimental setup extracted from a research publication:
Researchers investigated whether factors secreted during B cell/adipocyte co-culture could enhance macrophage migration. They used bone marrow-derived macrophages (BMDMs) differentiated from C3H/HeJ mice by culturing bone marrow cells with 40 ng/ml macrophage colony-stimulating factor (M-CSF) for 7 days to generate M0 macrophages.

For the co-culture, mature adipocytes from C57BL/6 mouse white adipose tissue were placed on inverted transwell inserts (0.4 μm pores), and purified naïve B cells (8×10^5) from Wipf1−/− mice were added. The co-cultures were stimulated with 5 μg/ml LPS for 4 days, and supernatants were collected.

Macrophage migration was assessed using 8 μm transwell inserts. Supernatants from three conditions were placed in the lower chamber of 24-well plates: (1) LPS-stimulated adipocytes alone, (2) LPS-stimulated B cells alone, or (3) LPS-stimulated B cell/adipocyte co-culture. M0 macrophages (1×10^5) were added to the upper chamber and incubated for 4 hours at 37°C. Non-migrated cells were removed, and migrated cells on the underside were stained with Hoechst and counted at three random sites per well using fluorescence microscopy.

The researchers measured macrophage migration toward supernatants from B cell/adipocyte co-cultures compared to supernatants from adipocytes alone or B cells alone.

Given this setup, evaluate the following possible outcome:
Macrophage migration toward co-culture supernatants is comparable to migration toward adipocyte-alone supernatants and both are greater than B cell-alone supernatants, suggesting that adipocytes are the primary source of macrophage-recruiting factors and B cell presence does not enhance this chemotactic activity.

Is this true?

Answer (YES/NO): NO